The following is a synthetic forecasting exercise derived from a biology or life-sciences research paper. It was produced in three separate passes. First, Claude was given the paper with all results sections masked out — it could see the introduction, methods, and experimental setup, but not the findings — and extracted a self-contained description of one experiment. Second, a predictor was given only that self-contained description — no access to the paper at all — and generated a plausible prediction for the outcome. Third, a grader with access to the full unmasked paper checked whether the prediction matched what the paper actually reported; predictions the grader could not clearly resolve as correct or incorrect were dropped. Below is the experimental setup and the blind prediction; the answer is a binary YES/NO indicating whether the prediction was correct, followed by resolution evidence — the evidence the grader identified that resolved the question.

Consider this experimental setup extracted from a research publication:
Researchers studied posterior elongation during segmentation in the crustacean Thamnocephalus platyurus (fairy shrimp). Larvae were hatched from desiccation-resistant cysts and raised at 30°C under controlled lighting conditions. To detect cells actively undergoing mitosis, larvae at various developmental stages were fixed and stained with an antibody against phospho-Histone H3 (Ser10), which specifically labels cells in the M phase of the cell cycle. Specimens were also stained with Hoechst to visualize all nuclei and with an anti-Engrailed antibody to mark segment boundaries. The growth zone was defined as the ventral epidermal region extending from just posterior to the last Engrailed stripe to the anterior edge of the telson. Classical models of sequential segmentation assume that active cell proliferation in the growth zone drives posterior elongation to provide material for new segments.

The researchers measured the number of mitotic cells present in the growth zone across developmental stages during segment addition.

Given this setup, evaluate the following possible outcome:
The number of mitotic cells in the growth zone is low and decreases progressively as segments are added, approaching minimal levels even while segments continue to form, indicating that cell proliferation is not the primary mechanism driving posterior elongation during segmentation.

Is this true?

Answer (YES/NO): YES